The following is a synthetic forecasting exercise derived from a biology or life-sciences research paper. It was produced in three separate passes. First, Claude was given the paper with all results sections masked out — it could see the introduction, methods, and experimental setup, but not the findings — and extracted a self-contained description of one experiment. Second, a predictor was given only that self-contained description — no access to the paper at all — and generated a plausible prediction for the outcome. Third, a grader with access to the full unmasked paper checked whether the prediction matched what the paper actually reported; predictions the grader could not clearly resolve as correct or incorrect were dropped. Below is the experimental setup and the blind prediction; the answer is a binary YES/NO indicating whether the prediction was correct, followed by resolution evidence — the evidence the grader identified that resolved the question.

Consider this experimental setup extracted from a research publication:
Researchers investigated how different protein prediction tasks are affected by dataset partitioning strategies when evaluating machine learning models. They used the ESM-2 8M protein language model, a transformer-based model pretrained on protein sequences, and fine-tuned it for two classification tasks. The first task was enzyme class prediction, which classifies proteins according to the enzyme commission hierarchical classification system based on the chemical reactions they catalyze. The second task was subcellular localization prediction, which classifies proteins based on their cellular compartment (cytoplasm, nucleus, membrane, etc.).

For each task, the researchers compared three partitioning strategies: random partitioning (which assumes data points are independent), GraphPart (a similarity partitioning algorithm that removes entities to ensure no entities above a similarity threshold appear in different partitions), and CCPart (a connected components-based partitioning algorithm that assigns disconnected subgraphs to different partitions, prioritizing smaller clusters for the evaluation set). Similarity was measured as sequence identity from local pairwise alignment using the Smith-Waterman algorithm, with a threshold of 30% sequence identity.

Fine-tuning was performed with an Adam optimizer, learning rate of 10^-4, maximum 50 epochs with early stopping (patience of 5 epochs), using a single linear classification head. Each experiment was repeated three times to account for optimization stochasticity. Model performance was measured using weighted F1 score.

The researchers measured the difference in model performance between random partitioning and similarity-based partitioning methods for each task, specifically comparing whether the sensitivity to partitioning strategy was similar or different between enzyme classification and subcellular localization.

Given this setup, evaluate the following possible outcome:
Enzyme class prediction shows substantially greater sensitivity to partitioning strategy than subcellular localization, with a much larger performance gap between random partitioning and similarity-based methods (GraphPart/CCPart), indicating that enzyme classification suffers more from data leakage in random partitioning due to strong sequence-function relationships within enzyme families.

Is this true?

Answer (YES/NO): YES